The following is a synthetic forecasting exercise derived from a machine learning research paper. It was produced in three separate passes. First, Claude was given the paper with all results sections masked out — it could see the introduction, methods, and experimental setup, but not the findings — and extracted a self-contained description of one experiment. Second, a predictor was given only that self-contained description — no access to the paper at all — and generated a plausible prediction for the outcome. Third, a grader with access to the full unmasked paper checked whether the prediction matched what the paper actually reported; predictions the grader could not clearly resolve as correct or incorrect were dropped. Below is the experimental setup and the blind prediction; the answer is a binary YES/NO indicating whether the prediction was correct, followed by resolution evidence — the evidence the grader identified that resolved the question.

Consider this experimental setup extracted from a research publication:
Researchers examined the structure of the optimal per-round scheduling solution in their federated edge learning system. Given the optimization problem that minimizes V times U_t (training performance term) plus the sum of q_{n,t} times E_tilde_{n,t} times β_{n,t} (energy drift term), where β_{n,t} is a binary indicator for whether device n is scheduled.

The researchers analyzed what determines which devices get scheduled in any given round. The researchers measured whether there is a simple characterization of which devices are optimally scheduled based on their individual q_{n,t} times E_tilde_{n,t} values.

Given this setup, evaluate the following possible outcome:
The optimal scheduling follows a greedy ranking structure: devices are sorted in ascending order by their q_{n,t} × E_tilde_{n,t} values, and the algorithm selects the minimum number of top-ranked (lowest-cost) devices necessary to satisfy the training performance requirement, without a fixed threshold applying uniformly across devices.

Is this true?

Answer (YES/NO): NO